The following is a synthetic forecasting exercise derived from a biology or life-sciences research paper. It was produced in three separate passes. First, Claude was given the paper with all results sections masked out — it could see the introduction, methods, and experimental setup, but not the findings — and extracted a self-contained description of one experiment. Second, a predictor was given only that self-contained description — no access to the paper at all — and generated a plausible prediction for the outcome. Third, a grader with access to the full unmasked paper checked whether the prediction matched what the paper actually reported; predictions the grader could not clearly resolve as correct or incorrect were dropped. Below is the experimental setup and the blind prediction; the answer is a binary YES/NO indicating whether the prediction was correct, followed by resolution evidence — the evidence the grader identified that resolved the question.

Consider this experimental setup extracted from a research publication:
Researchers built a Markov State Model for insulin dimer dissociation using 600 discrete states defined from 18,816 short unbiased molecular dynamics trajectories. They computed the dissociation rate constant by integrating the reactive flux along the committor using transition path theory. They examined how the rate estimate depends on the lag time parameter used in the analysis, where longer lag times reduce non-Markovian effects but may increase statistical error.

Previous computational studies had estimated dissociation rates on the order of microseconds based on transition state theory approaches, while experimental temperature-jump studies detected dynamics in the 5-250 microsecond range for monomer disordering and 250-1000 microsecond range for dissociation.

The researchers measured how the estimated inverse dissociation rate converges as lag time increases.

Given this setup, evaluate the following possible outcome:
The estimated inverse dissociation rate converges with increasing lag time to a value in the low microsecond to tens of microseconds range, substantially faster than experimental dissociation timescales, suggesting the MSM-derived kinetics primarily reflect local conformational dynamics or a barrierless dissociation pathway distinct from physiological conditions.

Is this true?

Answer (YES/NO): NO